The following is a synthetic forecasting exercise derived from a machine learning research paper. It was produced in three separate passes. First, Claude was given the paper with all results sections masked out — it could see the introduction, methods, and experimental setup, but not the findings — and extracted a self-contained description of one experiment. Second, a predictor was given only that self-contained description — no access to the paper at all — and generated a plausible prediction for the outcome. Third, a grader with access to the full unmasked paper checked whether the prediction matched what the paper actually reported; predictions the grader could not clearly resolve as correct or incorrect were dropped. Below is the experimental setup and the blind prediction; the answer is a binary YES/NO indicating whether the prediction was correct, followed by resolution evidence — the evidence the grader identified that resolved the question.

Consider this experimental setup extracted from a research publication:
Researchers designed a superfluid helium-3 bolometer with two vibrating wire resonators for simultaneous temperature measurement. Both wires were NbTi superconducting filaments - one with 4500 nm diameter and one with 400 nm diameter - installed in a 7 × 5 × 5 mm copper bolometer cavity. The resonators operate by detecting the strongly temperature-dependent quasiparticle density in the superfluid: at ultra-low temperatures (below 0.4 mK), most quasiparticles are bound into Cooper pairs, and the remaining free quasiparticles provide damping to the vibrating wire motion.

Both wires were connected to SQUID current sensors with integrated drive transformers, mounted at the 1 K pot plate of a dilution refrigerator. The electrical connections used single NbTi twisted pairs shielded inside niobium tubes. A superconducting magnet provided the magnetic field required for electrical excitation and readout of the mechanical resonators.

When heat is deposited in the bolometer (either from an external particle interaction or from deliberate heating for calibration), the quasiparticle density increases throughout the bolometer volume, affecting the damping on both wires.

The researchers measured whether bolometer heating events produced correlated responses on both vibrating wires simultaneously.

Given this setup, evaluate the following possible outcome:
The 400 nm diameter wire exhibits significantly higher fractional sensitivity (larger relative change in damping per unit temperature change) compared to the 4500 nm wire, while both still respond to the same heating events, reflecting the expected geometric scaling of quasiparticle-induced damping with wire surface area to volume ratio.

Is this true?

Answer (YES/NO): YES